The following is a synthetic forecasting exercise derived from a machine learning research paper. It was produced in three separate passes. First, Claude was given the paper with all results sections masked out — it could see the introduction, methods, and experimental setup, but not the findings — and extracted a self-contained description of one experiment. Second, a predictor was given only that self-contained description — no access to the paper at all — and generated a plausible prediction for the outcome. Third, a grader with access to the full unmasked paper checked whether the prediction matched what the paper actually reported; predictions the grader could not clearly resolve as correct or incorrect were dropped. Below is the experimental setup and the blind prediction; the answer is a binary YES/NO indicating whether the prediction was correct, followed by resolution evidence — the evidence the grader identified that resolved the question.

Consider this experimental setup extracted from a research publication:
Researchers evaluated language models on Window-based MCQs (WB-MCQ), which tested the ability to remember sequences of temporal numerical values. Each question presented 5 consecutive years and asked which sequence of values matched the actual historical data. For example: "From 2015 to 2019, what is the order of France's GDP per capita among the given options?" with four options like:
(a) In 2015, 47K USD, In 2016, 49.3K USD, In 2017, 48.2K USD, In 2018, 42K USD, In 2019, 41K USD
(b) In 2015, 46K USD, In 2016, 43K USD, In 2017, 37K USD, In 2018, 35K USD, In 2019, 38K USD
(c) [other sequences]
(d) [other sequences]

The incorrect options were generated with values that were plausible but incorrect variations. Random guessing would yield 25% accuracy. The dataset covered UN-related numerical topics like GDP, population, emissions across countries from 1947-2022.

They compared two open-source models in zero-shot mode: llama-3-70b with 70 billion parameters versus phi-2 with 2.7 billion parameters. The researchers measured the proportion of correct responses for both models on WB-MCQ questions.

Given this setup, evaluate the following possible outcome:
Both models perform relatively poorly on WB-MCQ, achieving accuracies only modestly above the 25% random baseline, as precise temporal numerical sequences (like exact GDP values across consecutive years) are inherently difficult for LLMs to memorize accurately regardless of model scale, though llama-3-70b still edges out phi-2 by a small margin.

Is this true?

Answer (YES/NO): NO